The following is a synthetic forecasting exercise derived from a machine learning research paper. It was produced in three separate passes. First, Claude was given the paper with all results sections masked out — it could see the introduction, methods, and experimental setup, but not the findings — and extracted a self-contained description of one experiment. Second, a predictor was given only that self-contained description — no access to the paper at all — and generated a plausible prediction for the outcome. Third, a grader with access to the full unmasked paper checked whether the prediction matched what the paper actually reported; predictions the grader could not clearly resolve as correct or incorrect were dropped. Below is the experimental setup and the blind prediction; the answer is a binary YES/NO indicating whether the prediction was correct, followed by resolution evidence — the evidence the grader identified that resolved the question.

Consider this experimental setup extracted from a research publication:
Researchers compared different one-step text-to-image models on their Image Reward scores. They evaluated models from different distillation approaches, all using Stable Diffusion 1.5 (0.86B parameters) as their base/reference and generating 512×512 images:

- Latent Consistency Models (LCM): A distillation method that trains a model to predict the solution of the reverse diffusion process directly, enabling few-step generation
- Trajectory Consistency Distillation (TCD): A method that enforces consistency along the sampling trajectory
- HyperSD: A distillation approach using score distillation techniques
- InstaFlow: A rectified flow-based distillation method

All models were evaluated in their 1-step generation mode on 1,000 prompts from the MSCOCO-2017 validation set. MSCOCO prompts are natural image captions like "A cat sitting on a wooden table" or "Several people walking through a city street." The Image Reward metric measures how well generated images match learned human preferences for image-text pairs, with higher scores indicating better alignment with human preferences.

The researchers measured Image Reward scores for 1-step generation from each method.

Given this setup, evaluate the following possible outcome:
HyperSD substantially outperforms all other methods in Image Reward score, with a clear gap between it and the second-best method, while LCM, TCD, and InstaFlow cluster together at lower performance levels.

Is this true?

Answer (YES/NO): NO